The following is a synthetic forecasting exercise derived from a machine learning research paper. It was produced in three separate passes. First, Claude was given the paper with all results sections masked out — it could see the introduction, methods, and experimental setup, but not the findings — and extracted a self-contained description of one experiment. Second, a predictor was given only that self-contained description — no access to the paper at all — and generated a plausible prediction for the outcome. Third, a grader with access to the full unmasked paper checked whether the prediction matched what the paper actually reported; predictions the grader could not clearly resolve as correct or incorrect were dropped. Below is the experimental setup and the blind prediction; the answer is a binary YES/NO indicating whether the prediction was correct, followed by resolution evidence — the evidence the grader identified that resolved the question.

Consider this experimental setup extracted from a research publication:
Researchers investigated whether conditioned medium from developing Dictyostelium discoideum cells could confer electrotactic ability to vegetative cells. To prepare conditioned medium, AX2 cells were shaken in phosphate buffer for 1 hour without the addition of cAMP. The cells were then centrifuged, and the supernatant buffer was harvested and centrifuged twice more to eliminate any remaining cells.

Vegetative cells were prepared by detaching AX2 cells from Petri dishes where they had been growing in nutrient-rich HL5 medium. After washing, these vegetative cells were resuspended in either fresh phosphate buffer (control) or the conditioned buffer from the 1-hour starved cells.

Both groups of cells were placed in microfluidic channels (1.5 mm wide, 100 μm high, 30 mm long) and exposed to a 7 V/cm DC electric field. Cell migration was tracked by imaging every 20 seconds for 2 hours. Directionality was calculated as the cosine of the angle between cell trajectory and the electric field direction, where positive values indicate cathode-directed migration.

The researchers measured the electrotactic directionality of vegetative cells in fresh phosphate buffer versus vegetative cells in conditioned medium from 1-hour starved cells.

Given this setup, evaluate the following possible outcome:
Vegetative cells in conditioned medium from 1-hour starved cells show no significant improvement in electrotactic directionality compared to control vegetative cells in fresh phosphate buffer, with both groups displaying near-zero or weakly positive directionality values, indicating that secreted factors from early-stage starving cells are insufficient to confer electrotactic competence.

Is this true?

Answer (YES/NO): NO